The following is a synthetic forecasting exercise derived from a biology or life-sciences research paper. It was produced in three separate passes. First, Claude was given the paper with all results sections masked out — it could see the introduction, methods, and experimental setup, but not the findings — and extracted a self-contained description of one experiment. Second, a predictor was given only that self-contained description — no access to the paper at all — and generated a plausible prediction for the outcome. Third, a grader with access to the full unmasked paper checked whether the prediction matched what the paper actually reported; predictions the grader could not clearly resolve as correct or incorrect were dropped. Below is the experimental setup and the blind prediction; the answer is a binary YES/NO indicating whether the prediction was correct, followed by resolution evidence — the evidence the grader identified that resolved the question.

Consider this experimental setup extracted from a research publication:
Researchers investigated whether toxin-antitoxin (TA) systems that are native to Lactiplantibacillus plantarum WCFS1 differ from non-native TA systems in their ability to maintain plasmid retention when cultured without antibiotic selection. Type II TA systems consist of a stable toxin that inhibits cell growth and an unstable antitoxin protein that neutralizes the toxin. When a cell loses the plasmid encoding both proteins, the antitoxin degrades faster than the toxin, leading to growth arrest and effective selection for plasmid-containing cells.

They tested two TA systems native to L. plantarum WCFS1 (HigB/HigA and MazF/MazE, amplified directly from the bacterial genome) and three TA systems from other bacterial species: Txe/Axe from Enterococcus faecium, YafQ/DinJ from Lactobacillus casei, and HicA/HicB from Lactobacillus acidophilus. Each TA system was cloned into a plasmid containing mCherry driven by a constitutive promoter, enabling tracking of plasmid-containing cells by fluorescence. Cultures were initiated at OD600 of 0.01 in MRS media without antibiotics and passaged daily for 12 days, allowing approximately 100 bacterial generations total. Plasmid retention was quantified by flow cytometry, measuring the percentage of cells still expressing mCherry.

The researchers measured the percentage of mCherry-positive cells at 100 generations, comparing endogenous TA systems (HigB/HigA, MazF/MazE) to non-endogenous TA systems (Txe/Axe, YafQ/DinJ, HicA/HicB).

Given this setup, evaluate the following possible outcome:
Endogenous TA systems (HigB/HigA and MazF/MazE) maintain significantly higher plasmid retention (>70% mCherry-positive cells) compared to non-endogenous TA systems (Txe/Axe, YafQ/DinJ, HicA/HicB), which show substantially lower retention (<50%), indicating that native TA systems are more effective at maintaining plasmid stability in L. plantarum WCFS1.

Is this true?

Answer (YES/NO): NO